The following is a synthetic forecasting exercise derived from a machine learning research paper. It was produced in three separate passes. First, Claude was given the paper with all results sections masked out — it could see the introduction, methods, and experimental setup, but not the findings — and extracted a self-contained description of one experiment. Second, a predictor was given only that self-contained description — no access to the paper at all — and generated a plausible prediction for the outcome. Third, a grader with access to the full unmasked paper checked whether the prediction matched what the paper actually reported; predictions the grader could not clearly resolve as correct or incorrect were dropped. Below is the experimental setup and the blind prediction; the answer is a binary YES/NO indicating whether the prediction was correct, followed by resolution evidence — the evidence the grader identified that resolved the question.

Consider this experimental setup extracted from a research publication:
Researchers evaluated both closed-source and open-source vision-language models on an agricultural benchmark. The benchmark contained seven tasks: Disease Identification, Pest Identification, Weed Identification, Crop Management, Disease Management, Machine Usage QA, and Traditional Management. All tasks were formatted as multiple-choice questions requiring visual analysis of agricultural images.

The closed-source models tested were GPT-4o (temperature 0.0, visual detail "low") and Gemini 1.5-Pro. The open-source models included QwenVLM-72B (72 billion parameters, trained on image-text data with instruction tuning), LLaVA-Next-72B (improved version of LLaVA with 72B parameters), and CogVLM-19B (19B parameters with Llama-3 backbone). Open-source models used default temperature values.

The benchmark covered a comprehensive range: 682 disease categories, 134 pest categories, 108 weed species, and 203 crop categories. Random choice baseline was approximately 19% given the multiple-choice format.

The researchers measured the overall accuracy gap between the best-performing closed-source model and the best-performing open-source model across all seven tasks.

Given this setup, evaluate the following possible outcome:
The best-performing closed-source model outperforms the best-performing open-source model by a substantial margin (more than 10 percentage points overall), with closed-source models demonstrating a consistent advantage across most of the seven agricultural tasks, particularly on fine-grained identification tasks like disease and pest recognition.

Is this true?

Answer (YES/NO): NO